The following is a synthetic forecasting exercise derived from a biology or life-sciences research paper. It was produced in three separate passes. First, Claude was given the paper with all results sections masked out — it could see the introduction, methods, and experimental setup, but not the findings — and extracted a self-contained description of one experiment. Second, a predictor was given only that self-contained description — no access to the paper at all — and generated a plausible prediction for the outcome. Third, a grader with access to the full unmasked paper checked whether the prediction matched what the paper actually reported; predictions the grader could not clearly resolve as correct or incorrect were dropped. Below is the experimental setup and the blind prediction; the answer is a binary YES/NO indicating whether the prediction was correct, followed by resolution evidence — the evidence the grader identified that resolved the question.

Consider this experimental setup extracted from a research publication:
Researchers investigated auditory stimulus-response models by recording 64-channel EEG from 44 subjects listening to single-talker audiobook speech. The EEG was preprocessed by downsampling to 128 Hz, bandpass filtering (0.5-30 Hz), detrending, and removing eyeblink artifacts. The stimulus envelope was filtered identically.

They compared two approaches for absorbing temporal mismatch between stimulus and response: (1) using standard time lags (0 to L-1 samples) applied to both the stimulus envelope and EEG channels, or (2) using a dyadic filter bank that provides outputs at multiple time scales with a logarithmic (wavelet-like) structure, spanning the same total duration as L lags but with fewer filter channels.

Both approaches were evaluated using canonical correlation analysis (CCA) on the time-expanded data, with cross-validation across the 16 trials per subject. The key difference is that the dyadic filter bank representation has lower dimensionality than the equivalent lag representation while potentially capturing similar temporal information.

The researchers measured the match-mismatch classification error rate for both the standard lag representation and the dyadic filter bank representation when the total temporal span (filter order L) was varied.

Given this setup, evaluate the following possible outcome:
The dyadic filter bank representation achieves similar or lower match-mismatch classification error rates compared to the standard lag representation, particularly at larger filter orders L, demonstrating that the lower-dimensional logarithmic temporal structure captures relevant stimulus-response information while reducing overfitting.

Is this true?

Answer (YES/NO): NO